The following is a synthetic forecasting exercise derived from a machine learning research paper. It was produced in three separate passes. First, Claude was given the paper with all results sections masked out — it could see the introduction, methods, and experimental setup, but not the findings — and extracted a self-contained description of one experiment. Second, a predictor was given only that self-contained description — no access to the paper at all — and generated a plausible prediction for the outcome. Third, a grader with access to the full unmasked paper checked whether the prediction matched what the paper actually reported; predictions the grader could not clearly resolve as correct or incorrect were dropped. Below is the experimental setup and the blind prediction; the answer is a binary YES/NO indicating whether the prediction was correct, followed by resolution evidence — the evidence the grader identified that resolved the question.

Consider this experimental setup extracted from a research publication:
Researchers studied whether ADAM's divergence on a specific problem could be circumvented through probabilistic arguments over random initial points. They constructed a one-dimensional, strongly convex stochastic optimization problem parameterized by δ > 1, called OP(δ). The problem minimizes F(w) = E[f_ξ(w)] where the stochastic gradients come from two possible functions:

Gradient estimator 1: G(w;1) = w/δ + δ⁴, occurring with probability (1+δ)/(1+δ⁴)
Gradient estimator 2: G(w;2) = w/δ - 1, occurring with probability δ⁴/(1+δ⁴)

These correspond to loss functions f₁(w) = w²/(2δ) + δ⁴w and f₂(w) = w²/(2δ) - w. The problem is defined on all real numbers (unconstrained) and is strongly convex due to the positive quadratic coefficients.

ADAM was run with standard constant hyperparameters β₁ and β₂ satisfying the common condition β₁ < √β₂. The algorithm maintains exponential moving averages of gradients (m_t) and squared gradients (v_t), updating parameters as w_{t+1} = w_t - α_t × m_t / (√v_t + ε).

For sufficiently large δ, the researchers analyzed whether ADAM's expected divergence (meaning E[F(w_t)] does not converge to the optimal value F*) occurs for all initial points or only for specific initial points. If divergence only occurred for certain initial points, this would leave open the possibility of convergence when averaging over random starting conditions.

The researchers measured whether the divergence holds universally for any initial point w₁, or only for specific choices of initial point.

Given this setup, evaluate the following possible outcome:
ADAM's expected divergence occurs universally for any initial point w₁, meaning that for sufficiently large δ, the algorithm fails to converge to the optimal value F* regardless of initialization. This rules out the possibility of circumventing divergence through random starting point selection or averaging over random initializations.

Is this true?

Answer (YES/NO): YES